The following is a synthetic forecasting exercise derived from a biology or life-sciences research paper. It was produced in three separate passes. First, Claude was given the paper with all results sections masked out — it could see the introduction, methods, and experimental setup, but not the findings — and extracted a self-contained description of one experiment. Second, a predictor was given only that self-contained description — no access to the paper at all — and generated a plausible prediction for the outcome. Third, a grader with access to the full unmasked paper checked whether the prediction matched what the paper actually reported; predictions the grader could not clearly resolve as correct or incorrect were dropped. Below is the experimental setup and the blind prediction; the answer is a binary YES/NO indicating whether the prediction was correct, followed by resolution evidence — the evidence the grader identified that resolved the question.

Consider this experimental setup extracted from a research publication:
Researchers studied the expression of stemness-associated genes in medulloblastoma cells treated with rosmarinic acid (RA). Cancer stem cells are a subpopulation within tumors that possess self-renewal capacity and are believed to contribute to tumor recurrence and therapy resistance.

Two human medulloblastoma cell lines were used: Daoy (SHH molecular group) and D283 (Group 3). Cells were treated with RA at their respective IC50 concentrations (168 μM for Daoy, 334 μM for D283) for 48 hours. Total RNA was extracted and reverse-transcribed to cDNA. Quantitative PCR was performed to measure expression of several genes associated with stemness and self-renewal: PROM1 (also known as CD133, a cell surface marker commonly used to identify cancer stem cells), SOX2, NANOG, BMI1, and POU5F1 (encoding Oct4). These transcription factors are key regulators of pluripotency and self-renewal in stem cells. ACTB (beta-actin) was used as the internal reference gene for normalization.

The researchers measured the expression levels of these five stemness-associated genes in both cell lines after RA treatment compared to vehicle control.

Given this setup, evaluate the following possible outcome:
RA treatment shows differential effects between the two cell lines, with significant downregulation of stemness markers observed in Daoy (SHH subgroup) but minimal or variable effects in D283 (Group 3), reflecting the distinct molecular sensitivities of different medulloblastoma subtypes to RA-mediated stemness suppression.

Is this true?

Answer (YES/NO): NO